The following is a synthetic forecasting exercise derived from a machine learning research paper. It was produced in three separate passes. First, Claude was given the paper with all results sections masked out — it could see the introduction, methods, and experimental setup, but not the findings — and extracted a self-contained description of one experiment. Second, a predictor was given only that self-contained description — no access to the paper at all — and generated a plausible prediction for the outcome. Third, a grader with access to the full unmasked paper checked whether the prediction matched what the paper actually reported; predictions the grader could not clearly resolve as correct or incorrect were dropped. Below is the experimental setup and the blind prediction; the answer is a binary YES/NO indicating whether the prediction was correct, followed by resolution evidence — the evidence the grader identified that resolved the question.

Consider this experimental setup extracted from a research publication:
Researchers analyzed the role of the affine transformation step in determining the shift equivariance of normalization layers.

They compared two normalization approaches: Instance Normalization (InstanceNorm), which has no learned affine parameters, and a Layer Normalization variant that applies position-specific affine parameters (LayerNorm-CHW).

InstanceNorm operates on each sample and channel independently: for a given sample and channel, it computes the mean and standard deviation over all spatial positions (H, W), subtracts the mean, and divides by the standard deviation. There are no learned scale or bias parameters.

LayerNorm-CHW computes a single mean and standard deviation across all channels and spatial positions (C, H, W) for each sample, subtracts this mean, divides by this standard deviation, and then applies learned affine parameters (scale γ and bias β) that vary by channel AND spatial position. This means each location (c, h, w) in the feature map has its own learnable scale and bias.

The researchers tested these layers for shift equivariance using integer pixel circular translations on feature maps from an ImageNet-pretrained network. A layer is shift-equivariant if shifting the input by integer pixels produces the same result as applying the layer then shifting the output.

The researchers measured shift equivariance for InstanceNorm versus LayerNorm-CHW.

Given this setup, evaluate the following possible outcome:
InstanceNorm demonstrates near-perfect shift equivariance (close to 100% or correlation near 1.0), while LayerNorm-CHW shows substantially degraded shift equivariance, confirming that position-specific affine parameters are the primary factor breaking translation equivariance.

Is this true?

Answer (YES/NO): YES